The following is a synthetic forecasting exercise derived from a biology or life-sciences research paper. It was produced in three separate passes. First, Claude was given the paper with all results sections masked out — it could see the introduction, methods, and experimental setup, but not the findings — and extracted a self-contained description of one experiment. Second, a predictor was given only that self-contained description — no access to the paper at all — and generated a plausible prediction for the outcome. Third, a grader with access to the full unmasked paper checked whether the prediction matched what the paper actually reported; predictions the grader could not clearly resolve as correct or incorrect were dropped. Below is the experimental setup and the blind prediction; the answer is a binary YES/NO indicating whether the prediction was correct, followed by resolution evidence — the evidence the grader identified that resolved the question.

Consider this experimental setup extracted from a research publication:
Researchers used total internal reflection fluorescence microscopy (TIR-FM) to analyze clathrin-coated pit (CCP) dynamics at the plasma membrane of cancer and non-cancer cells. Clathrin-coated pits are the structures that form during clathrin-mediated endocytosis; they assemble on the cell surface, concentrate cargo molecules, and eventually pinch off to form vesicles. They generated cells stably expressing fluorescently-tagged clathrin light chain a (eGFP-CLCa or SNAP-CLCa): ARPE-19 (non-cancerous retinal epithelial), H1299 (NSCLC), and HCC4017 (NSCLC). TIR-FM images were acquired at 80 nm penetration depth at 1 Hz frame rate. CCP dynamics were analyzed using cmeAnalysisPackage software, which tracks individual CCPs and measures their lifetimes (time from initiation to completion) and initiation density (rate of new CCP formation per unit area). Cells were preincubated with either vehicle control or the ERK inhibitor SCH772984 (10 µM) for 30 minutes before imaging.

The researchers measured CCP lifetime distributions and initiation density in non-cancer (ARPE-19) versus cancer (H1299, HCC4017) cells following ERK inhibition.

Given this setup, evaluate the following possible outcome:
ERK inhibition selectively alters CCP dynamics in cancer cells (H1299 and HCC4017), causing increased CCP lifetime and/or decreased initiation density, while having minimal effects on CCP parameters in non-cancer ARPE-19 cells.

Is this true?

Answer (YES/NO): YES